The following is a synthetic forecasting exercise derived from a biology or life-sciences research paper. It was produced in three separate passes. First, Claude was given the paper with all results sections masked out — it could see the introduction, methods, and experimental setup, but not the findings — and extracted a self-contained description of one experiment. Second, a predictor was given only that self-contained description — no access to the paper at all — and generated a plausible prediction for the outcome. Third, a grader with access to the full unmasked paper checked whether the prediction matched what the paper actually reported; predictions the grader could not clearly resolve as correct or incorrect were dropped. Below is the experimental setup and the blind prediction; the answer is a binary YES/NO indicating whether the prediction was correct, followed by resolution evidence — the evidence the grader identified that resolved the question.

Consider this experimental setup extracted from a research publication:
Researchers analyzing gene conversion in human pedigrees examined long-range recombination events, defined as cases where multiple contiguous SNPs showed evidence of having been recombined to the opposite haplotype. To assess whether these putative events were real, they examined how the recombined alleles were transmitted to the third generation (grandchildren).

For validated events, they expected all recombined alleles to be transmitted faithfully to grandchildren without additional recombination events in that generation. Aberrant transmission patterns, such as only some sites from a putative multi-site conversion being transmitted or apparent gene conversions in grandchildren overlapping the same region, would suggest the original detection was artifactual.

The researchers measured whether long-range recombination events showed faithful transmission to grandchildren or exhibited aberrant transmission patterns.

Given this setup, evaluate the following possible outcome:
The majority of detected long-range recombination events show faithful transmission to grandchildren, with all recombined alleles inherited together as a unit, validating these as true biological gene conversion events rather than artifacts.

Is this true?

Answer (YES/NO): YES